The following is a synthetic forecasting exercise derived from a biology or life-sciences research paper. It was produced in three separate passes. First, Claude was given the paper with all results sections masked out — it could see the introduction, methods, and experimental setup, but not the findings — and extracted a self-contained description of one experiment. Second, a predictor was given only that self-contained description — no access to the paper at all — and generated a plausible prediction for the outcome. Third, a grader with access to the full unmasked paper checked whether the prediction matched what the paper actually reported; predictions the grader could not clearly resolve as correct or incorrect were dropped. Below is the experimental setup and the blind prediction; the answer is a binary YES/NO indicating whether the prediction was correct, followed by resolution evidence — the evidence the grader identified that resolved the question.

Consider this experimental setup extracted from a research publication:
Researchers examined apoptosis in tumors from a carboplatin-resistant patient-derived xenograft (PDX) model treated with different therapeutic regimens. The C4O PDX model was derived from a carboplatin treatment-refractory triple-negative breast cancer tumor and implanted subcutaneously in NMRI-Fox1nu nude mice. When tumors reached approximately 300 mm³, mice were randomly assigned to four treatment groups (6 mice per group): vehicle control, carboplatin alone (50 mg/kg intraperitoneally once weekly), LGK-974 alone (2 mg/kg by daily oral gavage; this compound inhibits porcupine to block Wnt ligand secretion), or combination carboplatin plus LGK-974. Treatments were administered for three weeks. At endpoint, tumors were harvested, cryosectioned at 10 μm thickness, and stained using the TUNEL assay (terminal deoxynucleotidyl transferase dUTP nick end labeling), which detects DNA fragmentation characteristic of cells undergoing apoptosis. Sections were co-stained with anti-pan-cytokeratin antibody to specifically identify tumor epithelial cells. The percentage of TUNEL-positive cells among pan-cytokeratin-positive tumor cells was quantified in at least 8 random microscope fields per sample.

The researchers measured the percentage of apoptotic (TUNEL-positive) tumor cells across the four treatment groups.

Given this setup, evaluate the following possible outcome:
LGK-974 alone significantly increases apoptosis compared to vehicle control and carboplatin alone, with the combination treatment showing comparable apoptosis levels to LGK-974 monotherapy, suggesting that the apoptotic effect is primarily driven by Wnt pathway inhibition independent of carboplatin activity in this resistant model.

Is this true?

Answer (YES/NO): NO